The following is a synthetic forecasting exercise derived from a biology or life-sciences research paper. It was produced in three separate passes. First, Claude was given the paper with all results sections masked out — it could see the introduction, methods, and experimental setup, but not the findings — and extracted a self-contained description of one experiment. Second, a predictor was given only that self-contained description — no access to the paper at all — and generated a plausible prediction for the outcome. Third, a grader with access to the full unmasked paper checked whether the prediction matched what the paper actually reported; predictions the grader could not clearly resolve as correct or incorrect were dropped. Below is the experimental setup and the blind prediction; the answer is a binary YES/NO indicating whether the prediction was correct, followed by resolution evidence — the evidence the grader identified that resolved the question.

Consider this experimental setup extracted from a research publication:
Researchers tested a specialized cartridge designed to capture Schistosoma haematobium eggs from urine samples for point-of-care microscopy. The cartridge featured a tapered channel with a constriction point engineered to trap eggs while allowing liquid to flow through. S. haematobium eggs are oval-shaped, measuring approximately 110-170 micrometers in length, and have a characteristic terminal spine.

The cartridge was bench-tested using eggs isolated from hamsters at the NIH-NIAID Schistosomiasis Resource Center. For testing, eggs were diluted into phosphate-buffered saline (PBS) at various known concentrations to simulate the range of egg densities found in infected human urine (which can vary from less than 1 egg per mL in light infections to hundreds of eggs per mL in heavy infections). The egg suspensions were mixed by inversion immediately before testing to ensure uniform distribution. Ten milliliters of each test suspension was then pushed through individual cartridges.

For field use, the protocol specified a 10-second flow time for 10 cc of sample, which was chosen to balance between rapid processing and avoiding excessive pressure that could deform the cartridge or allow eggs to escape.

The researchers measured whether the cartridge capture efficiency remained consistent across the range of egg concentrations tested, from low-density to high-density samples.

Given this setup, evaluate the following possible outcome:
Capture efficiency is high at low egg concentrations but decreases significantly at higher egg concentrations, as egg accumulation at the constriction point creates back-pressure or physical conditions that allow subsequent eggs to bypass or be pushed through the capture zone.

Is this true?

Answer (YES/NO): NO